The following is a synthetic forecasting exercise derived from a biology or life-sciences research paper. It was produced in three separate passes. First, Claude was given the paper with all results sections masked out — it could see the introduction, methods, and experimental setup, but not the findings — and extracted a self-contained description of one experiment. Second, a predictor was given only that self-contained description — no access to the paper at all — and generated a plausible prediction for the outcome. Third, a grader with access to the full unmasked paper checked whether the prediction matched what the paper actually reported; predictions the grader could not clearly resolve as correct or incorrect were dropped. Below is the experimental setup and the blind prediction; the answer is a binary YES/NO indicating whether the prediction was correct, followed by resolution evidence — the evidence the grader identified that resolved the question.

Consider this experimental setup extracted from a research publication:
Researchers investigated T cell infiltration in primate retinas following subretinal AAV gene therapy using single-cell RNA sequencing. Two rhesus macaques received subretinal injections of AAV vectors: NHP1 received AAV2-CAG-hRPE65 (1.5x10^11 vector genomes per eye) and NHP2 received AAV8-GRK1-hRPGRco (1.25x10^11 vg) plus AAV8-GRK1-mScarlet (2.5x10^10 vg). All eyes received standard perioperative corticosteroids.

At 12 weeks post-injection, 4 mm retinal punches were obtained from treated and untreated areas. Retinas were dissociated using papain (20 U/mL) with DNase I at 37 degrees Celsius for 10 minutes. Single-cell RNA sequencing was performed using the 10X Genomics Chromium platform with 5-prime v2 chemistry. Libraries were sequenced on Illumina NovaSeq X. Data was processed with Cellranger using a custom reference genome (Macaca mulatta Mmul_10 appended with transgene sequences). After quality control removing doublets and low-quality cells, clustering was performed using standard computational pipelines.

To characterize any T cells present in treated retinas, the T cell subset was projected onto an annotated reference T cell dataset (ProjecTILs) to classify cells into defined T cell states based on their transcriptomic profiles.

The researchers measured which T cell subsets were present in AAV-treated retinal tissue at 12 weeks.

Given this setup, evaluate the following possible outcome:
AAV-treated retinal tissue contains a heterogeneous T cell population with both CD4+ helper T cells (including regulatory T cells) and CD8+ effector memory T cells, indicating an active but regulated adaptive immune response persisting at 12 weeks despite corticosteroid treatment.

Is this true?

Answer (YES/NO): YES